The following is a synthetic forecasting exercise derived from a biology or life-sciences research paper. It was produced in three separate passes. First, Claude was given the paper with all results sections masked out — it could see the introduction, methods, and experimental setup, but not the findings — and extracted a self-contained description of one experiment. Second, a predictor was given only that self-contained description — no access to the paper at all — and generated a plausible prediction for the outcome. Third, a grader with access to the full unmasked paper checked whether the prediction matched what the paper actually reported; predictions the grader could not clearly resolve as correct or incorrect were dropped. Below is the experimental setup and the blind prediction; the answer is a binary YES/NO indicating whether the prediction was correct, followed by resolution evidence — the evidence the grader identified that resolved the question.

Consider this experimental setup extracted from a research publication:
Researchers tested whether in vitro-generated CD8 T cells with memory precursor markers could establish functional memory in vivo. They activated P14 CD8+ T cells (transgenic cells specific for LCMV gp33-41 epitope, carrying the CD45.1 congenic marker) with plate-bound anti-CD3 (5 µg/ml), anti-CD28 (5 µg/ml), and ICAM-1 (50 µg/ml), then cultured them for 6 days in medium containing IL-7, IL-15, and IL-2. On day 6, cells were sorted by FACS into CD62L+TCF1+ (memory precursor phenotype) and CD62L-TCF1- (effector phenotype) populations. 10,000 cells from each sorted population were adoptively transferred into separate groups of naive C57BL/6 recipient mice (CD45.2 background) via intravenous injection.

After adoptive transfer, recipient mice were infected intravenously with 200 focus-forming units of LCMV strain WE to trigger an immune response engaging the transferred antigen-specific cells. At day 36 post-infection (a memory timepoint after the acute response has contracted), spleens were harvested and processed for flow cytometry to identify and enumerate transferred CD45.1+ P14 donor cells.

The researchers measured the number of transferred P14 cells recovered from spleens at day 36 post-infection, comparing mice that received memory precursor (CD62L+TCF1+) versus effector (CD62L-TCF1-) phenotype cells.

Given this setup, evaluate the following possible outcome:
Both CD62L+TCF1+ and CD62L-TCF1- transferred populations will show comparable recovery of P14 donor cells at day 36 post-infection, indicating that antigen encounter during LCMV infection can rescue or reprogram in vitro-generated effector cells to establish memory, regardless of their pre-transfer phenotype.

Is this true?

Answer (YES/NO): NO